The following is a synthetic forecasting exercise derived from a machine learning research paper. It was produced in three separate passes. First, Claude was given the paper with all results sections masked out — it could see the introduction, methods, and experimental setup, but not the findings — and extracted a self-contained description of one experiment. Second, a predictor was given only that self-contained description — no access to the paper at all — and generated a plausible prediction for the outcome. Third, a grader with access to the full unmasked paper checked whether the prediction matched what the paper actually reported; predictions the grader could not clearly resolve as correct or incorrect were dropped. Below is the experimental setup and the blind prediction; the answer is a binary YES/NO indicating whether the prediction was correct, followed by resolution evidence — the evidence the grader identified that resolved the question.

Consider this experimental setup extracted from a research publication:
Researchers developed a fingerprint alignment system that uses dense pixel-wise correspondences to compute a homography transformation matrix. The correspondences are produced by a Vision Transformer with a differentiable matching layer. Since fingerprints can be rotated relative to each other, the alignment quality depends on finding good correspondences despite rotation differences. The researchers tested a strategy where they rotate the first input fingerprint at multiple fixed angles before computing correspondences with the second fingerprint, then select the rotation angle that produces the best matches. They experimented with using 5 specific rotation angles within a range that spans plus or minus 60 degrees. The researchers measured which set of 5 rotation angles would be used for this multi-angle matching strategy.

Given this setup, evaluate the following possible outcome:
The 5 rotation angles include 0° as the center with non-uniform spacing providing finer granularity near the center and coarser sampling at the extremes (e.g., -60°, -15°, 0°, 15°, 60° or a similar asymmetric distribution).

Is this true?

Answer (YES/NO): NO